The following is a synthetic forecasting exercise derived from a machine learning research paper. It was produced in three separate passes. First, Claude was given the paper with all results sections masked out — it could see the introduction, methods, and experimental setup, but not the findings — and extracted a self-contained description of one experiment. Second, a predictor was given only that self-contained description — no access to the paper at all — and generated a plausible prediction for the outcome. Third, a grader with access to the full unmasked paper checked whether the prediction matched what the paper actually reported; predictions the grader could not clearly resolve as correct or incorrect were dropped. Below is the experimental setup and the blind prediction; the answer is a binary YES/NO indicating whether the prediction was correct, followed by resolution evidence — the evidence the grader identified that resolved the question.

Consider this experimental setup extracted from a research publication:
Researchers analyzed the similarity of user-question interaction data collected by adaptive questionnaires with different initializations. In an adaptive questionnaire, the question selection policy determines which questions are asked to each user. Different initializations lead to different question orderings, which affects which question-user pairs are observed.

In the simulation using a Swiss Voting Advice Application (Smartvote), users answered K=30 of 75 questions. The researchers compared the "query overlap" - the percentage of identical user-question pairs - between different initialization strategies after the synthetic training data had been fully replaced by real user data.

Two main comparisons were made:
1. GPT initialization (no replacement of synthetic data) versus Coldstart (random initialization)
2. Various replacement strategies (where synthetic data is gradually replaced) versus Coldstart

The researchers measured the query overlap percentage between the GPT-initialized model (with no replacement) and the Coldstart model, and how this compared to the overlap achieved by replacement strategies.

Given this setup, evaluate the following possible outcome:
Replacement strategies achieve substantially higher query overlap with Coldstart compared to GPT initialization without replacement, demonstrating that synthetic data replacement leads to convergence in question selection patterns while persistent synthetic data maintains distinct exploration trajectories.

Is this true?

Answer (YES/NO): YES